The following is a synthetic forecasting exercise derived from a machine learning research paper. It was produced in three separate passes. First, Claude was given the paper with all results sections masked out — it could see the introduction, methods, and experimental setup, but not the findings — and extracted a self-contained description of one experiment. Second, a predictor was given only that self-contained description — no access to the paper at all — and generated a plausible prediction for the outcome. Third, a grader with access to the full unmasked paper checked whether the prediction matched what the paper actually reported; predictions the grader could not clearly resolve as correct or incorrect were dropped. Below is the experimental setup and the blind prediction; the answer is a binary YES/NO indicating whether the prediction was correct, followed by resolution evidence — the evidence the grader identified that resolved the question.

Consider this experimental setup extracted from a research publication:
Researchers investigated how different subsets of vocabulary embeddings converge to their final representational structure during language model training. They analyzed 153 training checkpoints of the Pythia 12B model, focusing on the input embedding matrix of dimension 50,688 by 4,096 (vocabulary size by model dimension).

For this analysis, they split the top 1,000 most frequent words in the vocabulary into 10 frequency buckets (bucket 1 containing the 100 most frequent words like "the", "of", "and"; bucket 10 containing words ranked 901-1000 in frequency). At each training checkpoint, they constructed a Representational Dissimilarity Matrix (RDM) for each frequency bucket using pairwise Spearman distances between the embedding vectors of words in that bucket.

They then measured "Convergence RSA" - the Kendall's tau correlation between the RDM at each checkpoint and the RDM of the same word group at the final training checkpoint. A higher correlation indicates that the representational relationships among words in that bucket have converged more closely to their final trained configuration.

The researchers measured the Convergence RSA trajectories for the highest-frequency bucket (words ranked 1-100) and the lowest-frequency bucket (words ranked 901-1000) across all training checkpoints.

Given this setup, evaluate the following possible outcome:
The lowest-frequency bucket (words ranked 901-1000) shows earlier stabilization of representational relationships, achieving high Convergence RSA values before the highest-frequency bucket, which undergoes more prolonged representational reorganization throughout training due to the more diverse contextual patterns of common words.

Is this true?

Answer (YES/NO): NO